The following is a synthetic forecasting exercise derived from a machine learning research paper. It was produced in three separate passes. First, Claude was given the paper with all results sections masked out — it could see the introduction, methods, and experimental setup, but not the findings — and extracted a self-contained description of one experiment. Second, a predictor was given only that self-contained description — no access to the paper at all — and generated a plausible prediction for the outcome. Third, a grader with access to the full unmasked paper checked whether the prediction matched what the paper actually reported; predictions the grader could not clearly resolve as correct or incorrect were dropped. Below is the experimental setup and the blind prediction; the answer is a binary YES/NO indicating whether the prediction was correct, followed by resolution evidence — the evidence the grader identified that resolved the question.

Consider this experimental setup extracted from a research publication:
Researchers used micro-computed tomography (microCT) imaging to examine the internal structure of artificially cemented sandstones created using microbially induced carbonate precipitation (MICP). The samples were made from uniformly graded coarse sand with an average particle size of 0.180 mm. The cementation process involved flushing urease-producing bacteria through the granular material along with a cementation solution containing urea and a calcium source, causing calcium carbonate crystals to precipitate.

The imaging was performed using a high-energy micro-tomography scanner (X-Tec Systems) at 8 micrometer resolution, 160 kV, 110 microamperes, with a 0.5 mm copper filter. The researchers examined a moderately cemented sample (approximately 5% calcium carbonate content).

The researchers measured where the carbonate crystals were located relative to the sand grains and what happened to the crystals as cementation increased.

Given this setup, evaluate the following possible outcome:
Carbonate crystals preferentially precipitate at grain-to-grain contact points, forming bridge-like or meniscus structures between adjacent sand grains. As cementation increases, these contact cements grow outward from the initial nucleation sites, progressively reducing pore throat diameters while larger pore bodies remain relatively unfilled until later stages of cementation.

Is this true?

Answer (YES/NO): NO